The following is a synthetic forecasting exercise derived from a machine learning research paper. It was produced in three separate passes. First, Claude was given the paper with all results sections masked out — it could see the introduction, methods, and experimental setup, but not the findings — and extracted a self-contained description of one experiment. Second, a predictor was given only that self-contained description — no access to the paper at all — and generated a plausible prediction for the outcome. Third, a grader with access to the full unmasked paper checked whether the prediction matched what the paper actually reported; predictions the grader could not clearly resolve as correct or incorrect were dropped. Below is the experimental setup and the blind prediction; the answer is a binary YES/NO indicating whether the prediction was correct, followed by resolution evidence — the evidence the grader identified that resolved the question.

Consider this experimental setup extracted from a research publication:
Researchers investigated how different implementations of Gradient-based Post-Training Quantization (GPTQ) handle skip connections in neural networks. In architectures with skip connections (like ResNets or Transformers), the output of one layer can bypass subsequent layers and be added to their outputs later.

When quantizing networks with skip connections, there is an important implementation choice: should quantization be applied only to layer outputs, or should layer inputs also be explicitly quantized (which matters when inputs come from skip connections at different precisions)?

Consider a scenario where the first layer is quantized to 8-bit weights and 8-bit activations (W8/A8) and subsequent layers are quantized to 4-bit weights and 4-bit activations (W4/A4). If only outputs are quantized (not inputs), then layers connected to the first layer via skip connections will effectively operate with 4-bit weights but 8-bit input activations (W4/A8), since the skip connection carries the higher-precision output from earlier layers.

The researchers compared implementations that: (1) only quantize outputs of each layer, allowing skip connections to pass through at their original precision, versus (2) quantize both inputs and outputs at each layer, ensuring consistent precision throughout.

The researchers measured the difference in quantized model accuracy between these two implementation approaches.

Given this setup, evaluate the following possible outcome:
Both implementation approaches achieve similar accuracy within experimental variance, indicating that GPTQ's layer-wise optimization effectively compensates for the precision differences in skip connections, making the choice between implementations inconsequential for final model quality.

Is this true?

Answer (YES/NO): NO